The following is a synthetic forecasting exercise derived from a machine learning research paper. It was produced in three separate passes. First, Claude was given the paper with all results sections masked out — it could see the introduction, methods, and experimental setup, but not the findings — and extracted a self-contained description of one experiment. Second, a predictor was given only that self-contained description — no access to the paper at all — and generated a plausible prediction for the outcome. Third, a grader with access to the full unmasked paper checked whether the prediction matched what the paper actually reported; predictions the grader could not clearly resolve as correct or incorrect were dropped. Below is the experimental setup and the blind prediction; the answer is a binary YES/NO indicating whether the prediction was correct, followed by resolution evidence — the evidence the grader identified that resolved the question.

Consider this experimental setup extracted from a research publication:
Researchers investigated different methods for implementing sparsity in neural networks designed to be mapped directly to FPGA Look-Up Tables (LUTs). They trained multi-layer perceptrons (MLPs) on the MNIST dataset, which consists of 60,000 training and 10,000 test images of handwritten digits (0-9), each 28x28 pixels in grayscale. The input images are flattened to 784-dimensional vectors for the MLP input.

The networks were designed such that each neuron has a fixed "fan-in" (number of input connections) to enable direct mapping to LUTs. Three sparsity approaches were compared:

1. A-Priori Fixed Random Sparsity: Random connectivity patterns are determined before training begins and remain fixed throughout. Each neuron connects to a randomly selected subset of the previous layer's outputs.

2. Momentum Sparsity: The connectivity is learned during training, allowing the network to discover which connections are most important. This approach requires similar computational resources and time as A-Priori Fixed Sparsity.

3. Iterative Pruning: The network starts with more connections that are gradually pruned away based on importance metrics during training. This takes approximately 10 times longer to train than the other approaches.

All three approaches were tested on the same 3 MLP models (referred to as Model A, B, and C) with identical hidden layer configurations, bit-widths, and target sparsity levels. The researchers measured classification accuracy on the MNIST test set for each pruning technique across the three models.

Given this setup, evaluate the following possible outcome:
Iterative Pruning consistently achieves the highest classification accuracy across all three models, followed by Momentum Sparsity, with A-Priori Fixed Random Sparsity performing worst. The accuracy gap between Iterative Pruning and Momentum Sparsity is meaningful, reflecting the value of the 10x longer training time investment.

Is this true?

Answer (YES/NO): NO